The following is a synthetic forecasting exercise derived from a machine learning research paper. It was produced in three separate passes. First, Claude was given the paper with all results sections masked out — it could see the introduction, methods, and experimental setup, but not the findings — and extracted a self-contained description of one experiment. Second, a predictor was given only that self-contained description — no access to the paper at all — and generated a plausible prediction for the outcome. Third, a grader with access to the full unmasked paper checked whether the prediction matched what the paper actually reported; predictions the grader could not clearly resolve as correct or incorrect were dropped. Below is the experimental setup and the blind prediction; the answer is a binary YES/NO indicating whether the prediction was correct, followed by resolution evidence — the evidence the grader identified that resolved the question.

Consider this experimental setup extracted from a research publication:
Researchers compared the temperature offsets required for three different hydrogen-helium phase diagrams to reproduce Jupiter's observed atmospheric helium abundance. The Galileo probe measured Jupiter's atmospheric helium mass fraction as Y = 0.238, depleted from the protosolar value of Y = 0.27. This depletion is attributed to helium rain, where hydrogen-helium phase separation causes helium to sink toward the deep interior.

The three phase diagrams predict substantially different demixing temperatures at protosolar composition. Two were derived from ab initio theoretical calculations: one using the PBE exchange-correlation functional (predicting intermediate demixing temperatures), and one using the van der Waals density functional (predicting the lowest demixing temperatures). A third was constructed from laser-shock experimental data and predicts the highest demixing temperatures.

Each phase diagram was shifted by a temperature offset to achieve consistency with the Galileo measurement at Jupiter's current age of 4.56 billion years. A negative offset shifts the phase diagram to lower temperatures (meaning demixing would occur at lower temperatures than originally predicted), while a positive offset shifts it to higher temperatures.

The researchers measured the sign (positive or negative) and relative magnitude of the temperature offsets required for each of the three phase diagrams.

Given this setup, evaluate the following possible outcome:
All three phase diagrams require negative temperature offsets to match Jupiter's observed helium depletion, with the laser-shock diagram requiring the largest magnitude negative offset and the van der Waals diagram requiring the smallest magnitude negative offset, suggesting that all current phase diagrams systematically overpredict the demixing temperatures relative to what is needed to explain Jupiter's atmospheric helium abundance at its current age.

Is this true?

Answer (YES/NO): NO